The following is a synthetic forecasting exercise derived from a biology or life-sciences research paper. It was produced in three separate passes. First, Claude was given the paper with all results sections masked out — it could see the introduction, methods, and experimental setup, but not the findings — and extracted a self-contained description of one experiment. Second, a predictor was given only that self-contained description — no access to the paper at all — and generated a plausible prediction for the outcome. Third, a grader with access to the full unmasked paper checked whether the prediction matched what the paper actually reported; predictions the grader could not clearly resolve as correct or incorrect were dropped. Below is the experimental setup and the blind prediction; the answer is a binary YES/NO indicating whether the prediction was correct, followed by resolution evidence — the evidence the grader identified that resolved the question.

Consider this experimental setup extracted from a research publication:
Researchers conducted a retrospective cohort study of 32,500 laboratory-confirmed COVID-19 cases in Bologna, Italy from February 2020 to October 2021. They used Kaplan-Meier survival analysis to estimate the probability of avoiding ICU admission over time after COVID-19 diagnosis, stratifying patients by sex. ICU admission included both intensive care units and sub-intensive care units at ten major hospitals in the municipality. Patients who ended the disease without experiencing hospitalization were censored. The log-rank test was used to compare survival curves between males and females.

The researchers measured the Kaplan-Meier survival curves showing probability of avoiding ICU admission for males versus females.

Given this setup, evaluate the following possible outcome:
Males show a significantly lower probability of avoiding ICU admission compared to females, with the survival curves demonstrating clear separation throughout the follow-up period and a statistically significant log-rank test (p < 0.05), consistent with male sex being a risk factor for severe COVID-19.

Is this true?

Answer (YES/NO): YES